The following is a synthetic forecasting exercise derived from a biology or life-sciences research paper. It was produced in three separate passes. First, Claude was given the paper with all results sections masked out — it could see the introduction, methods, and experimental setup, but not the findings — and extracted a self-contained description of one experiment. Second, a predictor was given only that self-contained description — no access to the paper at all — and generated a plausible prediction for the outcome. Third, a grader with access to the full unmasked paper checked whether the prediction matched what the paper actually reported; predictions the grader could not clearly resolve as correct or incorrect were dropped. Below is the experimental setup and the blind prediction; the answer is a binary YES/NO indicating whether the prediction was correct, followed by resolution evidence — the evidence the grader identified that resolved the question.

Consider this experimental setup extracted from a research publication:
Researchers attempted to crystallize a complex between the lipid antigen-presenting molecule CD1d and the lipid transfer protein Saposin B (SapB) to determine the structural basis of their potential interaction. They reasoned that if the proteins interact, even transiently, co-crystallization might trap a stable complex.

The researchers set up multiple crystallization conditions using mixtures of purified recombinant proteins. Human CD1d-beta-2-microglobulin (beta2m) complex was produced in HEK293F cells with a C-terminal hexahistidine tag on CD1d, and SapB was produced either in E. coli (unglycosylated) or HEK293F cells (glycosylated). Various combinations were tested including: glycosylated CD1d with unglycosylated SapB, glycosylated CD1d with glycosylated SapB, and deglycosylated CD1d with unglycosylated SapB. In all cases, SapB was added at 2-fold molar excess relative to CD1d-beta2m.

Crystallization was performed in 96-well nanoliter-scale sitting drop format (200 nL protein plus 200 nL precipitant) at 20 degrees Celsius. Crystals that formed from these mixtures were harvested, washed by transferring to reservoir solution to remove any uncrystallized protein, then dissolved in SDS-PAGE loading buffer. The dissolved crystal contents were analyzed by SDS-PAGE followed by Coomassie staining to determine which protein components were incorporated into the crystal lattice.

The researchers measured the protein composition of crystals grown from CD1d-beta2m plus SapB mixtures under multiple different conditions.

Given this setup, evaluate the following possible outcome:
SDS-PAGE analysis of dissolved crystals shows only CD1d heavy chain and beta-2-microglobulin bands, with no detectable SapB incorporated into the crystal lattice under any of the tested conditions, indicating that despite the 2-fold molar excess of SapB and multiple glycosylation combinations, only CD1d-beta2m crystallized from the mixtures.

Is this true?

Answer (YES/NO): NO